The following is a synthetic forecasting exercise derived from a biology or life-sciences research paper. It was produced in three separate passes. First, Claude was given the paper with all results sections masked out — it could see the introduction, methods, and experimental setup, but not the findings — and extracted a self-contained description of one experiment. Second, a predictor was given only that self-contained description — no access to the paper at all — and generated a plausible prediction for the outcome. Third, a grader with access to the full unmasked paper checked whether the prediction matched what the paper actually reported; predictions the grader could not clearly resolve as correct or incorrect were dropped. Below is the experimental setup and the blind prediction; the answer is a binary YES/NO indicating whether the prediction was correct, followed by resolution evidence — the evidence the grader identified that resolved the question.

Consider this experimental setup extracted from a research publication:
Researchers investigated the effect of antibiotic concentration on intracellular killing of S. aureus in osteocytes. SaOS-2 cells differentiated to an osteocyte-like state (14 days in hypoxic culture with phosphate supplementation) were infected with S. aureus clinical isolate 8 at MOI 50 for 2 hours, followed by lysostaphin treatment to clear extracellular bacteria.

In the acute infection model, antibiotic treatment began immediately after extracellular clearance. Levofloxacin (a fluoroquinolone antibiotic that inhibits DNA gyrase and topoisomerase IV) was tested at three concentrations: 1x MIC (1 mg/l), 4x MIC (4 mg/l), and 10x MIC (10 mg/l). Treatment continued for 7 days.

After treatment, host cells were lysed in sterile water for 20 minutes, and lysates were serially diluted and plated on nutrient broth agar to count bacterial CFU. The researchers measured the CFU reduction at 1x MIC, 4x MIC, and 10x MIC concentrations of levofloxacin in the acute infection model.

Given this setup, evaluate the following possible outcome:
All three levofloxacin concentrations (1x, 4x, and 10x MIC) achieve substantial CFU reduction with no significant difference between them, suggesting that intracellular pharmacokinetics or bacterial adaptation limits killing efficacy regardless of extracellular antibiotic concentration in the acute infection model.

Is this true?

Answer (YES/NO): YES